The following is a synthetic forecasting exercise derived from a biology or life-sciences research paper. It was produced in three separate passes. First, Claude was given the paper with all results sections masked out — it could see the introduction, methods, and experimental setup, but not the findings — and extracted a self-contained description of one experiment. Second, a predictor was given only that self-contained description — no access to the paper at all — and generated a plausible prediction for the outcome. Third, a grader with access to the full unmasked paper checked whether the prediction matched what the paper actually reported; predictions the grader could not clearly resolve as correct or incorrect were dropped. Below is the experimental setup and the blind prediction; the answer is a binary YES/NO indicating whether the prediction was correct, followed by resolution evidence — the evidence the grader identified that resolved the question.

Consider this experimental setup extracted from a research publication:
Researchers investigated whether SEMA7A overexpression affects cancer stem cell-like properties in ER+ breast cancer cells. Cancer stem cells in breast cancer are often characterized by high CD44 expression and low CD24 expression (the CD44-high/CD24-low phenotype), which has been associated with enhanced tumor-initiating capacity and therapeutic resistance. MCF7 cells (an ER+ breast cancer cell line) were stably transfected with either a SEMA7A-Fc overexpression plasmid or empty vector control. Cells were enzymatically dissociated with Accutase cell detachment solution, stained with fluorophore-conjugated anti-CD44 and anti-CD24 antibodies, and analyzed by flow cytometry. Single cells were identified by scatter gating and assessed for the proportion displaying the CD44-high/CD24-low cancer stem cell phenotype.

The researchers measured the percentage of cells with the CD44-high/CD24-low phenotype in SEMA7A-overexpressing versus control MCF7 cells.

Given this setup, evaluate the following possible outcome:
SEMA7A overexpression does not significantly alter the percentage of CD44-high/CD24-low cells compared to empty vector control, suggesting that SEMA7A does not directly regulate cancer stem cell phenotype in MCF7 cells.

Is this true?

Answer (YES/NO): NO